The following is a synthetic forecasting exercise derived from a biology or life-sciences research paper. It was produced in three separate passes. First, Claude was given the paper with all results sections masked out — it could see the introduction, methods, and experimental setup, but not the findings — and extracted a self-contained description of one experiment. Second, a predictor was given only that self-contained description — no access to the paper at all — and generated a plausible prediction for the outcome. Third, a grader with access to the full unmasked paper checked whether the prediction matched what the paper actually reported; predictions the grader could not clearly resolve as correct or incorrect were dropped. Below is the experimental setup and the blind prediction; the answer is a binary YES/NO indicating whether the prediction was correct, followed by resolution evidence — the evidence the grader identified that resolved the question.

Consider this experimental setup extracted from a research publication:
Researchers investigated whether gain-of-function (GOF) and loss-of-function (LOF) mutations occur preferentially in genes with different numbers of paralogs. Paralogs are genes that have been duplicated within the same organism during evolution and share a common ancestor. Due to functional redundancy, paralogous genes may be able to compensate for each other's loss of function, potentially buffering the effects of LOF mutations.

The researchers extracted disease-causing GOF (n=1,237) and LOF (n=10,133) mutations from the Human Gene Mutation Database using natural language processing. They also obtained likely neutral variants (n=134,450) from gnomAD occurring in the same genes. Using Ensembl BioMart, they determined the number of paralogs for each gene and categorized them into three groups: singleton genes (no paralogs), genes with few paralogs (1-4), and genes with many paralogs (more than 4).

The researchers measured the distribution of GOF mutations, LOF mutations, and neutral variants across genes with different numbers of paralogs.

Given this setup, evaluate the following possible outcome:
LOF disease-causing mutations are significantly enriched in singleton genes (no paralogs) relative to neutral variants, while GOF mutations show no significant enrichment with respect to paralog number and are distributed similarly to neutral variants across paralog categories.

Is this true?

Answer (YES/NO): NO